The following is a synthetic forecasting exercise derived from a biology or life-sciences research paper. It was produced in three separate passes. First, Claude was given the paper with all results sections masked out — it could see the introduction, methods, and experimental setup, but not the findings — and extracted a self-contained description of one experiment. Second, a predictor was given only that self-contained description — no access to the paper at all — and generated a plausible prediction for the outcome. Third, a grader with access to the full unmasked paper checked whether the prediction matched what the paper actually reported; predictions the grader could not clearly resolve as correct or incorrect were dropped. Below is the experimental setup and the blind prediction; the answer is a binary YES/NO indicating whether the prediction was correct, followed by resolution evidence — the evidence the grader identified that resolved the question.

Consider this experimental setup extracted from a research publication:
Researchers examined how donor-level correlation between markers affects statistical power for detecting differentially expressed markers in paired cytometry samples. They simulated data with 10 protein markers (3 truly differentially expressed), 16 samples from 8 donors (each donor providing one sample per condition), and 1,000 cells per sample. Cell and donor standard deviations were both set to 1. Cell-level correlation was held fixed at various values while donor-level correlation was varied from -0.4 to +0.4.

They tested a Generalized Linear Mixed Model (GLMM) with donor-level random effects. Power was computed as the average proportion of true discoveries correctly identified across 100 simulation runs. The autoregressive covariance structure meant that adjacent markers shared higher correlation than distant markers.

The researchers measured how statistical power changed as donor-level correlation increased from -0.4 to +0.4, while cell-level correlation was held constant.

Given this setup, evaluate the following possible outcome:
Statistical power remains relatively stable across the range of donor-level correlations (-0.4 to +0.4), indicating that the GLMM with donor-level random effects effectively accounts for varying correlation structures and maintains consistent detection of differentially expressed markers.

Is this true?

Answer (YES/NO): YES